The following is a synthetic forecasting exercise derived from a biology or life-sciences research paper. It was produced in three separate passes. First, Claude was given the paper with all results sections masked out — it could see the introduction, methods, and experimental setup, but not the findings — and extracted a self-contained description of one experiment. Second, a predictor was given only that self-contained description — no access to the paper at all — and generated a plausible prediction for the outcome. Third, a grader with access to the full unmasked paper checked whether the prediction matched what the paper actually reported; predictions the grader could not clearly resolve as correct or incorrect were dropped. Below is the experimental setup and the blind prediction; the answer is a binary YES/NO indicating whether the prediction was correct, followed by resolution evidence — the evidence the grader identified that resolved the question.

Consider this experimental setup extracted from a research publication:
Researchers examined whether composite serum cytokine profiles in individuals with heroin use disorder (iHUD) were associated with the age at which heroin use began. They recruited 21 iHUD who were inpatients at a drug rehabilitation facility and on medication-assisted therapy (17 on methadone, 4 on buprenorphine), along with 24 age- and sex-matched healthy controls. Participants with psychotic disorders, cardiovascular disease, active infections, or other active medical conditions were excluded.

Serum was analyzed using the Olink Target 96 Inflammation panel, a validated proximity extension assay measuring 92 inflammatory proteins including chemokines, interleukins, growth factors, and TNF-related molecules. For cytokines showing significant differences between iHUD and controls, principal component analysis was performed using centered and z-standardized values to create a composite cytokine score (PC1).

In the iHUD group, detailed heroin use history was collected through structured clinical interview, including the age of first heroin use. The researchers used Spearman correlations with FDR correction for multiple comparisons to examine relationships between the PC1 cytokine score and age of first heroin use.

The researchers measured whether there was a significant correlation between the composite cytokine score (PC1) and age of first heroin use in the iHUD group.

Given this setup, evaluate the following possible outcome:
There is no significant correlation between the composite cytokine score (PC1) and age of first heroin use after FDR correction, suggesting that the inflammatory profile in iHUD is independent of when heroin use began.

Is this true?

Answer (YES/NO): YES